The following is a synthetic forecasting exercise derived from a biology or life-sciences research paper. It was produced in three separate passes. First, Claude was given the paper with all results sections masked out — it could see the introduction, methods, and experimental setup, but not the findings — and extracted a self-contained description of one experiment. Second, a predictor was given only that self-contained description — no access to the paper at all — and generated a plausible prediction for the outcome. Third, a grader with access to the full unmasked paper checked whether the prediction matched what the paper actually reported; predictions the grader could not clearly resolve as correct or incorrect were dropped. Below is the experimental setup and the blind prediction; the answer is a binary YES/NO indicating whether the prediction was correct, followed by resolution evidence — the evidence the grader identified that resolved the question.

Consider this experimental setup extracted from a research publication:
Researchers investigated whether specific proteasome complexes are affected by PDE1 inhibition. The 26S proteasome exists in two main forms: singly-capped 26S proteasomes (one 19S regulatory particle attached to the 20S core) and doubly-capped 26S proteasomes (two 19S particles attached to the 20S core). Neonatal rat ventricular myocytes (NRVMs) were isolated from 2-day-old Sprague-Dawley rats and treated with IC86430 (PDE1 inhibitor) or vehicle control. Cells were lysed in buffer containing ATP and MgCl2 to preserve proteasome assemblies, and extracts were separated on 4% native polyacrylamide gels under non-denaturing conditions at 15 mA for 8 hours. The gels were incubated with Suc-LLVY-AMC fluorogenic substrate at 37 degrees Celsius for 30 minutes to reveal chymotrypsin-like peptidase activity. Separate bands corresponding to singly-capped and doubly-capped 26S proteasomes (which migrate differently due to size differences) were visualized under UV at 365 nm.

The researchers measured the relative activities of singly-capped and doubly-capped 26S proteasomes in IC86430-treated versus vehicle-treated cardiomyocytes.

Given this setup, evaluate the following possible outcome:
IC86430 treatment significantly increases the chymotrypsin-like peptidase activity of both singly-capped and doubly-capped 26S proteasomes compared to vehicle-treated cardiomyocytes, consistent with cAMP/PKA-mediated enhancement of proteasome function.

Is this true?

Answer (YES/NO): YES